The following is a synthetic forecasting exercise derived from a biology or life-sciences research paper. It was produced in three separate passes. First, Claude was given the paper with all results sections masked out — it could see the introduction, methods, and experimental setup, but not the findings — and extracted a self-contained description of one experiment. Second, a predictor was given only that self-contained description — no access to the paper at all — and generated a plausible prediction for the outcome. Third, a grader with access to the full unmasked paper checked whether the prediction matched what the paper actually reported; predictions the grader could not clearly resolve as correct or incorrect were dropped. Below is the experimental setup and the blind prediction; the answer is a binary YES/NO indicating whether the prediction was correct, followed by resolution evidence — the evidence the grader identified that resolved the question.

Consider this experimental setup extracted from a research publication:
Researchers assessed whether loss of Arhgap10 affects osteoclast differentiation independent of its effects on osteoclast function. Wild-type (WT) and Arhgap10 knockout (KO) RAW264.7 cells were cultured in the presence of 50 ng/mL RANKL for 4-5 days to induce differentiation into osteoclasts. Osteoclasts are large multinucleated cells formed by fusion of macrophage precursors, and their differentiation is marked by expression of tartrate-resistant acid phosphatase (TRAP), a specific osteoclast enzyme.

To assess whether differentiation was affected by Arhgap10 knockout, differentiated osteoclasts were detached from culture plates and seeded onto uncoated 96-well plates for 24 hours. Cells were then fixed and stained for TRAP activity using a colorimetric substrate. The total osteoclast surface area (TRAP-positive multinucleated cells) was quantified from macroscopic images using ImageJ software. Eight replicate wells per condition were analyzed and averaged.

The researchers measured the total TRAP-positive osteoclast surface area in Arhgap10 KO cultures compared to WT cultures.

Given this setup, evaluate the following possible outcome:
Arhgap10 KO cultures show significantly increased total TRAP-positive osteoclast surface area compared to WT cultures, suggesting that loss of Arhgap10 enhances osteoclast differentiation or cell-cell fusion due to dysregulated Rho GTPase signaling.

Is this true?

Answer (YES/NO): NO